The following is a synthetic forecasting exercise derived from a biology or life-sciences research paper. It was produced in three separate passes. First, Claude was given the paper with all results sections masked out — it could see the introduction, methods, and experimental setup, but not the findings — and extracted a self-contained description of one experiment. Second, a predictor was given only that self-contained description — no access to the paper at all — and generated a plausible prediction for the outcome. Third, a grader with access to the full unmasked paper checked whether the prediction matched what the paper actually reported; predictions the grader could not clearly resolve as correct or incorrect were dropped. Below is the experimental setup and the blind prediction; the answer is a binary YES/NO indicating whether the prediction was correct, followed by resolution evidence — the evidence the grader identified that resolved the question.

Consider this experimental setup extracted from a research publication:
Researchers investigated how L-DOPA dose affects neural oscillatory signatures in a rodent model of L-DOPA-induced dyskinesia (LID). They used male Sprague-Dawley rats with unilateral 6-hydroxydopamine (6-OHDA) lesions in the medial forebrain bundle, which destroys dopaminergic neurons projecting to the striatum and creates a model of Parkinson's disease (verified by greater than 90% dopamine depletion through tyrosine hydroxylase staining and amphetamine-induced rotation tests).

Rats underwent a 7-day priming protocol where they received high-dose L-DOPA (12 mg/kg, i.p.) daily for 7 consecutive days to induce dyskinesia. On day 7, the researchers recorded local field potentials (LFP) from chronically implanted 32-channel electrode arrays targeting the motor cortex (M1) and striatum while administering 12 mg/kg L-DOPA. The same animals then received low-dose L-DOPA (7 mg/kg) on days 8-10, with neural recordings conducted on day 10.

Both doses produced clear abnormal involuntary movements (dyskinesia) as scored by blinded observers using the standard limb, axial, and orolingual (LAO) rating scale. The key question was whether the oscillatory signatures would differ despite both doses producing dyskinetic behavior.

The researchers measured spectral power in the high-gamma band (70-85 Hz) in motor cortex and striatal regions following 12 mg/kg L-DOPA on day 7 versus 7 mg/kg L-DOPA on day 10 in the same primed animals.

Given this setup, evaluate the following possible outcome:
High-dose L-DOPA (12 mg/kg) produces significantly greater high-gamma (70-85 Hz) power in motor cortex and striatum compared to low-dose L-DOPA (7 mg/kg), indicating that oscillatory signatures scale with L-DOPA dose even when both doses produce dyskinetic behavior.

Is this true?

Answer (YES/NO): NO